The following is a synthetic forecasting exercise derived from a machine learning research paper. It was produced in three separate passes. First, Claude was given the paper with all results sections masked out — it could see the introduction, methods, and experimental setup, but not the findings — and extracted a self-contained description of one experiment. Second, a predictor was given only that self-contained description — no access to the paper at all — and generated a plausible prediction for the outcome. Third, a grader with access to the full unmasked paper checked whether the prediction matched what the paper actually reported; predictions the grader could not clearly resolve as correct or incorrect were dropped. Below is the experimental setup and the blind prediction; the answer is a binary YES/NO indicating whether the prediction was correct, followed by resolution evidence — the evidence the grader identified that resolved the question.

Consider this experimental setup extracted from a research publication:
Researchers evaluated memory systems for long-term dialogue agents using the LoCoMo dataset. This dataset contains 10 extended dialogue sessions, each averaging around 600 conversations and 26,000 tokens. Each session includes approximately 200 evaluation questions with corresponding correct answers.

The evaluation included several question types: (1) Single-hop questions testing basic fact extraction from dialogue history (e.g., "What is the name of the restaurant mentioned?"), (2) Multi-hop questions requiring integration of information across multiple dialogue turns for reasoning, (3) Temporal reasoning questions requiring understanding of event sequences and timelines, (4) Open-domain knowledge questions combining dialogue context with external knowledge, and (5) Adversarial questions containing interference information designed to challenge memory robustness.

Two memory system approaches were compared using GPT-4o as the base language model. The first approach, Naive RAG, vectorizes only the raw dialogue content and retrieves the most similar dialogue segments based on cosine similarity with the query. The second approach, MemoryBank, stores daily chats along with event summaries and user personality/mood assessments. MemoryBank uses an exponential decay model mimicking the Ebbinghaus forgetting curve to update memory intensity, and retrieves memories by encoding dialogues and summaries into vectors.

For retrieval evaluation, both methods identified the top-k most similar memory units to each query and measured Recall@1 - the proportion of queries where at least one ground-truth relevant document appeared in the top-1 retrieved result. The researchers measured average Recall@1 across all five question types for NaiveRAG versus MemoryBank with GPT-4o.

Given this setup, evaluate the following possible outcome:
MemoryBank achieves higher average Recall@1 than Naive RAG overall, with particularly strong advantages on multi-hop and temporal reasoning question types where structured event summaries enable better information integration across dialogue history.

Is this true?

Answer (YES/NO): NO